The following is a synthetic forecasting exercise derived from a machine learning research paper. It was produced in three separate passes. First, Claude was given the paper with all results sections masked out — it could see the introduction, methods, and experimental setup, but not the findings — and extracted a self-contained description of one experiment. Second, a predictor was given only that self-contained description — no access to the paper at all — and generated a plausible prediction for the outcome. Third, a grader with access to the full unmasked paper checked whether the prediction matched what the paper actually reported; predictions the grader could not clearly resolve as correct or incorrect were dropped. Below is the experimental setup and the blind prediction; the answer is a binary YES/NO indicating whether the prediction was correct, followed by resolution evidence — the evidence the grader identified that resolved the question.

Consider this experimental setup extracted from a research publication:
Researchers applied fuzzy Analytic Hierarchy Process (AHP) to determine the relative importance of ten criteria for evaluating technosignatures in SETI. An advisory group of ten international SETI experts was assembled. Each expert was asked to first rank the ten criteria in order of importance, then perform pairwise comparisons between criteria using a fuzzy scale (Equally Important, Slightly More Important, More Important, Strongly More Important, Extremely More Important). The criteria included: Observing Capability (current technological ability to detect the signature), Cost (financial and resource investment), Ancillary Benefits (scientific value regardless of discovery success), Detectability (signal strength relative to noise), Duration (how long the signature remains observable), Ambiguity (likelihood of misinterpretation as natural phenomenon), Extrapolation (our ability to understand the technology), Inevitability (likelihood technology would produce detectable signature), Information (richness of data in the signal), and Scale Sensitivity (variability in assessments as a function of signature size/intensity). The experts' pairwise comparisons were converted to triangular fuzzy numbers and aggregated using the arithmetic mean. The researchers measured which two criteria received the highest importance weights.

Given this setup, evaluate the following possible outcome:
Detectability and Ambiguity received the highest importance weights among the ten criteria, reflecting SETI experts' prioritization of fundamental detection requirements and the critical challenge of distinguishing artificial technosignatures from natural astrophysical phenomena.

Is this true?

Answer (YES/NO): NO